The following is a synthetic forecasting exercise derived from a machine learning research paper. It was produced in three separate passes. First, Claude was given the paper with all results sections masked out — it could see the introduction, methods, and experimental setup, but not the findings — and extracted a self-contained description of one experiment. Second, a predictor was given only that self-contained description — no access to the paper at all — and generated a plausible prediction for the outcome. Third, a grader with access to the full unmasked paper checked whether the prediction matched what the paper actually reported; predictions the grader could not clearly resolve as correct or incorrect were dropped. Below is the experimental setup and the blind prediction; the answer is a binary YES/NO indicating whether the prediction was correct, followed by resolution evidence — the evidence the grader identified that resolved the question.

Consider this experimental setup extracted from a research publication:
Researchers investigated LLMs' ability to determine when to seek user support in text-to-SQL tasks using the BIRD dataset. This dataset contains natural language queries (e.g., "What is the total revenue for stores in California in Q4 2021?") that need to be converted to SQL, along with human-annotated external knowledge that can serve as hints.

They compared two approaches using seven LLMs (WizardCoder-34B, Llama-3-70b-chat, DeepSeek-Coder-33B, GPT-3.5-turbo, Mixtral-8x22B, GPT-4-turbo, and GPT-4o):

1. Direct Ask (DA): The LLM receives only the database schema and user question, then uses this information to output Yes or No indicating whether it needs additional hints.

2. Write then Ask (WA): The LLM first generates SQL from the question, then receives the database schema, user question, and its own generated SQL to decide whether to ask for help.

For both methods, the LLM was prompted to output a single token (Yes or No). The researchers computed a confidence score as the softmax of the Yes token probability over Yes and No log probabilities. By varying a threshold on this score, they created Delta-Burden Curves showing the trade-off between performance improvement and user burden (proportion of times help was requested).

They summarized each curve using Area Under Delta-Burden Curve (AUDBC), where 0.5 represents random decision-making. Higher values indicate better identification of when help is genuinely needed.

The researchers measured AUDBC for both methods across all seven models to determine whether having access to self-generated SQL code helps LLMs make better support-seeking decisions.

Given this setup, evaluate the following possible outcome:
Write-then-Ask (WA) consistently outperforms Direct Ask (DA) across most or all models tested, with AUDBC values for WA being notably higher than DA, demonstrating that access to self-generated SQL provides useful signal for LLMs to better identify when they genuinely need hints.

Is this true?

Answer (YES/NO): NO